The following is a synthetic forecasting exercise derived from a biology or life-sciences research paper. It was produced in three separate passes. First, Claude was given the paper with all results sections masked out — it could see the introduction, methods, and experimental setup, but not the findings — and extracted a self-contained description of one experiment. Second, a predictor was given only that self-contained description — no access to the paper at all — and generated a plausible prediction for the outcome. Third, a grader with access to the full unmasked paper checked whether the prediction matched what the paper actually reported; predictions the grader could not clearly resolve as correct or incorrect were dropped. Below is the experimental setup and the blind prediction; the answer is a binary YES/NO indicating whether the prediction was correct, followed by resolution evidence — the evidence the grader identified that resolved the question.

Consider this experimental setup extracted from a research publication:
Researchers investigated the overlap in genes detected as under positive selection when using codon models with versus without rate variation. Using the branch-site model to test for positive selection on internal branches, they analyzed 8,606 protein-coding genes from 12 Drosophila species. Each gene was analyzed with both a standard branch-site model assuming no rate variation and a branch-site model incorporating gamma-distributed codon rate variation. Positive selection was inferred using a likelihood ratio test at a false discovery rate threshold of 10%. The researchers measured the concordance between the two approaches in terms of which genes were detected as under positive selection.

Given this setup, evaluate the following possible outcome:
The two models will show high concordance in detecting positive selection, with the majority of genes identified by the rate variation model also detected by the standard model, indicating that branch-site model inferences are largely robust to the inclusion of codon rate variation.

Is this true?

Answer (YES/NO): NO